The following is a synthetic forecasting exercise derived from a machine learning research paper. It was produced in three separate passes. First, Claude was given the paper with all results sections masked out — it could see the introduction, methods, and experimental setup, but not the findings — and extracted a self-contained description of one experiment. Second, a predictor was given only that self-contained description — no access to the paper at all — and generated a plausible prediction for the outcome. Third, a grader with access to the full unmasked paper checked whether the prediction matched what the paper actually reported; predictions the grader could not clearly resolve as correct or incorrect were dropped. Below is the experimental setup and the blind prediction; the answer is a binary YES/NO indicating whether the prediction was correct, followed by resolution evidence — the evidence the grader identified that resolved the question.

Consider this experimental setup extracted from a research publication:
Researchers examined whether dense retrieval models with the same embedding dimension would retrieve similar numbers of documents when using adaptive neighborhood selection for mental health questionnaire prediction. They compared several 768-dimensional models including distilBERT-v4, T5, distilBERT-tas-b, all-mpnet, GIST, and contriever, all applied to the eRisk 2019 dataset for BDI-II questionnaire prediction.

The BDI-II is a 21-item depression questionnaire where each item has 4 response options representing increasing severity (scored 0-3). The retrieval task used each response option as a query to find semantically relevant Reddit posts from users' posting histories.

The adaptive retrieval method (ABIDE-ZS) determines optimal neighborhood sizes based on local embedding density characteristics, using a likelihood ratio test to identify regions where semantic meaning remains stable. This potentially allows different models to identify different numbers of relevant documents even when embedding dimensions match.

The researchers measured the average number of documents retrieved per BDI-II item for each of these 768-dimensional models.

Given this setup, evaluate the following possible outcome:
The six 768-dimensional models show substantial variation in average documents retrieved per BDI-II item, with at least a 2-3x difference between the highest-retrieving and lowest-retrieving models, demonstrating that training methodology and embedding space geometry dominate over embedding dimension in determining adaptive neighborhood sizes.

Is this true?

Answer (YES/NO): YES